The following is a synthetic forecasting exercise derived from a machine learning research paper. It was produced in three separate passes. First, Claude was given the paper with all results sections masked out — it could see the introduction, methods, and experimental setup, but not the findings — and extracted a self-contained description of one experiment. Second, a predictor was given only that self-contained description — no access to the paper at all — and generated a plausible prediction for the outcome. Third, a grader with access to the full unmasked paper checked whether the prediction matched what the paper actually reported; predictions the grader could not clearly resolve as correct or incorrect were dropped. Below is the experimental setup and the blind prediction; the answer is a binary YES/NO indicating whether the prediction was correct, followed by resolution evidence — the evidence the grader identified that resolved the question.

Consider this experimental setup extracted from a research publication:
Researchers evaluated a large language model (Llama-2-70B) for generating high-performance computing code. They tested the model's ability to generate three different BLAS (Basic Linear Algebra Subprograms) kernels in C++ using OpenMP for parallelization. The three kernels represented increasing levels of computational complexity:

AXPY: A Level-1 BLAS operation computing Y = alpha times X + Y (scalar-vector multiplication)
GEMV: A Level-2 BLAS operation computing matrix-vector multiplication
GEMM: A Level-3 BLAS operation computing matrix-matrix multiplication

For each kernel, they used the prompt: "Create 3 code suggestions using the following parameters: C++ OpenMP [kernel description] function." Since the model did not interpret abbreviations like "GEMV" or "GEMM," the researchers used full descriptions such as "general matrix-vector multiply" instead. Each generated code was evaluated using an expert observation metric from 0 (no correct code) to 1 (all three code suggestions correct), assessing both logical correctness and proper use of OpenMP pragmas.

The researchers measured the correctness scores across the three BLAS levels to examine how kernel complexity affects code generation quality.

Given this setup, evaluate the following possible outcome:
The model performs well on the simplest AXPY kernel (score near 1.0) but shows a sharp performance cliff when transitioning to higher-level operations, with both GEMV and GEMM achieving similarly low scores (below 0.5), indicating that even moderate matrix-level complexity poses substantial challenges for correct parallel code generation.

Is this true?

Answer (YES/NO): NO